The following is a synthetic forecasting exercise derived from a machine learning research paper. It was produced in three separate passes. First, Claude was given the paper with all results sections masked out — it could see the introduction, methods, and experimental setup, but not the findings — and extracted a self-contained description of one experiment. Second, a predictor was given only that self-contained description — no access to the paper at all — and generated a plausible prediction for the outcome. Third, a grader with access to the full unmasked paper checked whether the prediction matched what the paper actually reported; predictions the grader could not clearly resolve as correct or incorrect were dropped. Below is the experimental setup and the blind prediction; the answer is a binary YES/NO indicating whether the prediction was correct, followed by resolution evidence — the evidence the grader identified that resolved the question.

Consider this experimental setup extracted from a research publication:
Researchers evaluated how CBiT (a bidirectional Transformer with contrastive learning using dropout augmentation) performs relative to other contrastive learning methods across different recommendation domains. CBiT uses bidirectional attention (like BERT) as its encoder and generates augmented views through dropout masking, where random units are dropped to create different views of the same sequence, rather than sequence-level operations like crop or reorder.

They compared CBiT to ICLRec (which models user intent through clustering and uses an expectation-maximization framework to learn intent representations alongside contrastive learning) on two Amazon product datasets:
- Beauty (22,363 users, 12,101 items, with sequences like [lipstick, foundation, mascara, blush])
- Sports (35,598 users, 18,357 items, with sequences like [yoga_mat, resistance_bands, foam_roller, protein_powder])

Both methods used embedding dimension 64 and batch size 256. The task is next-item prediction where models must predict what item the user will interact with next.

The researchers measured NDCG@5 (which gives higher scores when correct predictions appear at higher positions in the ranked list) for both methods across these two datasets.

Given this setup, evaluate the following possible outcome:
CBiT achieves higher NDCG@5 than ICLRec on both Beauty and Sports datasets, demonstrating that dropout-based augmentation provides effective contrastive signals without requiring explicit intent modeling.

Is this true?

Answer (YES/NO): NO